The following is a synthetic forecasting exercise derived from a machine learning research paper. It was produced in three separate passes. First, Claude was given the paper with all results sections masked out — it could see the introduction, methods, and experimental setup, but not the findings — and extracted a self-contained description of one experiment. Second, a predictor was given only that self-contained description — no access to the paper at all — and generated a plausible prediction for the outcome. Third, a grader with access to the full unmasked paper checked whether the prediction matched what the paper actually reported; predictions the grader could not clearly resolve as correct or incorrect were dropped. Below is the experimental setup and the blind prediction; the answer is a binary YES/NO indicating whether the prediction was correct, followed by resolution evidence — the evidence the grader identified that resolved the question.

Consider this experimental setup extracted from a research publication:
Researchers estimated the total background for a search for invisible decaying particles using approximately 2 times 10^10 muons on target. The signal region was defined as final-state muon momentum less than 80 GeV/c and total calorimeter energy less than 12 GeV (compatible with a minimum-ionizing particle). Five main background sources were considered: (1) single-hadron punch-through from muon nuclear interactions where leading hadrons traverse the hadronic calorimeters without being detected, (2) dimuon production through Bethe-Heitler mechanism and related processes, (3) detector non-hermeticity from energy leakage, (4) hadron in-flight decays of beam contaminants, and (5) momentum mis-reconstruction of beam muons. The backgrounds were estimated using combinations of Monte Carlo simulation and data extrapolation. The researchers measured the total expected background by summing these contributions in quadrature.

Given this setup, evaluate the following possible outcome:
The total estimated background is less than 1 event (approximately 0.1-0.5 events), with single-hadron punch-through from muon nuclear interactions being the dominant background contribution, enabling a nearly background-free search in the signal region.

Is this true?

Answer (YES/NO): NO